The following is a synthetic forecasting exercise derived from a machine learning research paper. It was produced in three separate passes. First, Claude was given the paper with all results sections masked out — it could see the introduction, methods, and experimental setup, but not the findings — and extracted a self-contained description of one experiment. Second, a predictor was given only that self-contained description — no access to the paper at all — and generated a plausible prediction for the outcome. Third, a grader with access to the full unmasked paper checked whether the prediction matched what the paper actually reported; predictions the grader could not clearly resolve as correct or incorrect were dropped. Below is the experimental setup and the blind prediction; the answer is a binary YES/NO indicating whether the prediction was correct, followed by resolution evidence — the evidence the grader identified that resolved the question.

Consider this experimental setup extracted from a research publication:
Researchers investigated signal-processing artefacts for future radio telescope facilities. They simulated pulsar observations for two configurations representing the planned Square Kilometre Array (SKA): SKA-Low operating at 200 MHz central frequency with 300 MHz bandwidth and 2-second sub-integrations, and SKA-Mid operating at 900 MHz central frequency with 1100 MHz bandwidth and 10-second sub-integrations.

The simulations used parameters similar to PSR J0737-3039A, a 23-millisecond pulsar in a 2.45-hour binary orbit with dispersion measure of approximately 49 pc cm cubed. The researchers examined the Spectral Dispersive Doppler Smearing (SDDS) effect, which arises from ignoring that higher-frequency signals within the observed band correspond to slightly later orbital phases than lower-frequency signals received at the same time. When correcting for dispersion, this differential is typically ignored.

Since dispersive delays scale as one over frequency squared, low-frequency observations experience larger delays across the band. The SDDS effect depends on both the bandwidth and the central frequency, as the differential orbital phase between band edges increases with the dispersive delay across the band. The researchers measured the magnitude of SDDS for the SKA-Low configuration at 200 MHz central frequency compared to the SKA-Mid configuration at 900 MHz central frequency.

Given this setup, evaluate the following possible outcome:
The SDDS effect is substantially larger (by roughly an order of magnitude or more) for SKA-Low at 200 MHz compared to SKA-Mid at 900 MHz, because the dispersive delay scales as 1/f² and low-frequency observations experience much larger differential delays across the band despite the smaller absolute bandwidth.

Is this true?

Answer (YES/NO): YES